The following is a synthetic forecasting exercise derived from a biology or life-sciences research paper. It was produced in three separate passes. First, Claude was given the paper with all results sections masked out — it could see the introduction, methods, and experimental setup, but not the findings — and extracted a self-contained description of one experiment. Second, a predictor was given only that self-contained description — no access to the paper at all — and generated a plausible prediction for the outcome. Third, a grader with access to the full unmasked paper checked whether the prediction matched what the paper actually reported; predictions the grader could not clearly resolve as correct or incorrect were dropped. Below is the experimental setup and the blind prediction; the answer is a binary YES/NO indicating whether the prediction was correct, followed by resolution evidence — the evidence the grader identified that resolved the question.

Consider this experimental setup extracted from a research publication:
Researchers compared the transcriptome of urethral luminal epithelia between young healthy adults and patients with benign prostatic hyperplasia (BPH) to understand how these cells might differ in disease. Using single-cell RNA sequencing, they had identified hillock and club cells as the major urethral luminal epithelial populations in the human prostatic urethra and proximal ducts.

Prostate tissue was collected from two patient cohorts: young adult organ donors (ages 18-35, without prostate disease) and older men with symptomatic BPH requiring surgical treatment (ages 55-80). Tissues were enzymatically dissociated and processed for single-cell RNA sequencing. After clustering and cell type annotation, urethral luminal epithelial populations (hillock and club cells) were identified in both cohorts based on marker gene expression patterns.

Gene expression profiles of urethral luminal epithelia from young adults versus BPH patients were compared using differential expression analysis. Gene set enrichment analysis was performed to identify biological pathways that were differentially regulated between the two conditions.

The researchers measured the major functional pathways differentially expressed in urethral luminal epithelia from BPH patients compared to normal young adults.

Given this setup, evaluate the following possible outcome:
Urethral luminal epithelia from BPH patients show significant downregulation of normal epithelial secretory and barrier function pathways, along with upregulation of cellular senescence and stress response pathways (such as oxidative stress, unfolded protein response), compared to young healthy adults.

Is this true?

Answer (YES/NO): NO